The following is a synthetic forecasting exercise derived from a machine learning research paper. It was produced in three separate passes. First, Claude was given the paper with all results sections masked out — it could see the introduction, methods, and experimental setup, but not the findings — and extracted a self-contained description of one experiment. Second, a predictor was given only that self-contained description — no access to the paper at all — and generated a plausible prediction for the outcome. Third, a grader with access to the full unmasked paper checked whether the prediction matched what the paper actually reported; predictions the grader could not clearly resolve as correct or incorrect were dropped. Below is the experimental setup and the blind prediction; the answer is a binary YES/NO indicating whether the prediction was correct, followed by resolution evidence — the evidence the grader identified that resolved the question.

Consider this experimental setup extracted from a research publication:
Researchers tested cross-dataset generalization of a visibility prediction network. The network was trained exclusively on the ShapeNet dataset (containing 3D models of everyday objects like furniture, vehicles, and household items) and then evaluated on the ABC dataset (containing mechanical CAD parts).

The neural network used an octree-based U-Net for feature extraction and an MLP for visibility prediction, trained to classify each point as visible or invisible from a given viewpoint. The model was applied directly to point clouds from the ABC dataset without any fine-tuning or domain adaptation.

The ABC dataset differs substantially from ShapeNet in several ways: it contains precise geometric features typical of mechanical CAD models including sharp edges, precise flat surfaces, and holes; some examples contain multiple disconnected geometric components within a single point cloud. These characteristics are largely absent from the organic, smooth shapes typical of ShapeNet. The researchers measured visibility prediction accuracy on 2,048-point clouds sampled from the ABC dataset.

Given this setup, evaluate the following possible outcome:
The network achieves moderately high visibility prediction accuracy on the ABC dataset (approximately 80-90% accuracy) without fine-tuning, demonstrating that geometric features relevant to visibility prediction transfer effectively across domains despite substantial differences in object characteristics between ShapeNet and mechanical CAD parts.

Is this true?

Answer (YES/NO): YES